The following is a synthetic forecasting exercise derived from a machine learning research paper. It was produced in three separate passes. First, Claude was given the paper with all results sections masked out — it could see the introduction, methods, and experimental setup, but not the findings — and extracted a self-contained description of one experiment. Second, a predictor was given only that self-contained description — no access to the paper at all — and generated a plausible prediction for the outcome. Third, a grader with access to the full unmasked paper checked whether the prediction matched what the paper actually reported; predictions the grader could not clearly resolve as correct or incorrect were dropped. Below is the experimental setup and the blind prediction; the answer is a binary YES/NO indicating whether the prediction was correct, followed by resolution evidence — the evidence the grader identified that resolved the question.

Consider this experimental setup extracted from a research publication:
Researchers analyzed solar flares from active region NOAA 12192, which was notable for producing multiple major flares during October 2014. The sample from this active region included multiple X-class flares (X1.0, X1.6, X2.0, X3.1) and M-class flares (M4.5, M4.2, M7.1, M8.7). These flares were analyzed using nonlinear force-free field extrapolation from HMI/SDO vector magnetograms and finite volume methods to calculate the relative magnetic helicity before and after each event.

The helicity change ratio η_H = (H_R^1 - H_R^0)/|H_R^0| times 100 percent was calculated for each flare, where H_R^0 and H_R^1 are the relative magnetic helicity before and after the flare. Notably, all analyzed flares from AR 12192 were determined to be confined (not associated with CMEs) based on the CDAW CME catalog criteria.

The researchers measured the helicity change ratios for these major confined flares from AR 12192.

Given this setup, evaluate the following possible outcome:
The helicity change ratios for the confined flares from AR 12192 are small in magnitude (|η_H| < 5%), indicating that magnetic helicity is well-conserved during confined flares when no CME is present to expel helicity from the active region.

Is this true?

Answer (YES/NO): NO